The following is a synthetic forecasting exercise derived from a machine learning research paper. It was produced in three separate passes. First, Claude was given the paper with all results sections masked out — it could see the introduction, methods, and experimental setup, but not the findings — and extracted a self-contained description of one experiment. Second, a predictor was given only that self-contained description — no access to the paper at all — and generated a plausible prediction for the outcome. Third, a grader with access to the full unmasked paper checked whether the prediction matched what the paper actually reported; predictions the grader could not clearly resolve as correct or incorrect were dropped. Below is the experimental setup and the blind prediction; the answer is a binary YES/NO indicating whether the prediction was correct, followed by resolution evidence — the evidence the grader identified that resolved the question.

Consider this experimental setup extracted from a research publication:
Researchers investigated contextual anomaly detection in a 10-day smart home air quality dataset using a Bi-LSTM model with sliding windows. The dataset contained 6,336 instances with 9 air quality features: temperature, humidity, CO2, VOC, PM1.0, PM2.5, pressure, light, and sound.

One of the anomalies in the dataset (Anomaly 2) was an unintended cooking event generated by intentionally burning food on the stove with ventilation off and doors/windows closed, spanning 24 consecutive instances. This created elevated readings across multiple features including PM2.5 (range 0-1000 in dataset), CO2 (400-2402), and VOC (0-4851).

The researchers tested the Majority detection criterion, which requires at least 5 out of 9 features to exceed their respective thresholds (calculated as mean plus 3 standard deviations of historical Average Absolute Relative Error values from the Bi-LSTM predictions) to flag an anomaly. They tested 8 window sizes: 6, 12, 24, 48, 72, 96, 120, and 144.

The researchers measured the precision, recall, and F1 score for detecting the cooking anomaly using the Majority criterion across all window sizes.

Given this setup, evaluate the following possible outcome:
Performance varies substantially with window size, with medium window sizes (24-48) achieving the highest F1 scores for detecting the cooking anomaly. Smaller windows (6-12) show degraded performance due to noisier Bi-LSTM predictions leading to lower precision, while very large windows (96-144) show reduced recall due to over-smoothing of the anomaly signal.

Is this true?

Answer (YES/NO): NO